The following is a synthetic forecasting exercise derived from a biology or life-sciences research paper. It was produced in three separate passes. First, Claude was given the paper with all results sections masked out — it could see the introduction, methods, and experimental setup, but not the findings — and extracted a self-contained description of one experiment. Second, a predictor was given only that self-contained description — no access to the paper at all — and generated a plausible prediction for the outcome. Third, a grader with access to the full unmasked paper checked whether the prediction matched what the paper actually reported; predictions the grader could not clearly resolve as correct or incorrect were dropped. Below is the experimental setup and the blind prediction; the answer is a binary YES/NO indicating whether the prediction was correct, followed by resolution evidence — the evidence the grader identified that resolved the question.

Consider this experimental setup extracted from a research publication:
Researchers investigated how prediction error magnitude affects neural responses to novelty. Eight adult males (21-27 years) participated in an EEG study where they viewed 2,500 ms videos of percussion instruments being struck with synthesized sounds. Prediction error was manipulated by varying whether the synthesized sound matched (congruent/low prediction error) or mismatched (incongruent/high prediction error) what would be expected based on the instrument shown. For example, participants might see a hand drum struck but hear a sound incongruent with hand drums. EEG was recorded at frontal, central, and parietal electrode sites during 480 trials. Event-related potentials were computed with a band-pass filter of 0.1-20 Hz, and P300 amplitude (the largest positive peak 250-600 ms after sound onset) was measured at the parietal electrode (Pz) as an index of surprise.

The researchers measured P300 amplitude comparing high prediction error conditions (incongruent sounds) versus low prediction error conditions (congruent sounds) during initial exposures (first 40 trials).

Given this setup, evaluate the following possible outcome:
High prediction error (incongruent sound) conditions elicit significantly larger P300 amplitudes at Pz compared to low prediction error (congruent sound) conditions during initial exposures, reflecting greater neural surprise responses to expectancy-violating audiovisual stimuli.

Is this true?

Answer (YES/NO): NO